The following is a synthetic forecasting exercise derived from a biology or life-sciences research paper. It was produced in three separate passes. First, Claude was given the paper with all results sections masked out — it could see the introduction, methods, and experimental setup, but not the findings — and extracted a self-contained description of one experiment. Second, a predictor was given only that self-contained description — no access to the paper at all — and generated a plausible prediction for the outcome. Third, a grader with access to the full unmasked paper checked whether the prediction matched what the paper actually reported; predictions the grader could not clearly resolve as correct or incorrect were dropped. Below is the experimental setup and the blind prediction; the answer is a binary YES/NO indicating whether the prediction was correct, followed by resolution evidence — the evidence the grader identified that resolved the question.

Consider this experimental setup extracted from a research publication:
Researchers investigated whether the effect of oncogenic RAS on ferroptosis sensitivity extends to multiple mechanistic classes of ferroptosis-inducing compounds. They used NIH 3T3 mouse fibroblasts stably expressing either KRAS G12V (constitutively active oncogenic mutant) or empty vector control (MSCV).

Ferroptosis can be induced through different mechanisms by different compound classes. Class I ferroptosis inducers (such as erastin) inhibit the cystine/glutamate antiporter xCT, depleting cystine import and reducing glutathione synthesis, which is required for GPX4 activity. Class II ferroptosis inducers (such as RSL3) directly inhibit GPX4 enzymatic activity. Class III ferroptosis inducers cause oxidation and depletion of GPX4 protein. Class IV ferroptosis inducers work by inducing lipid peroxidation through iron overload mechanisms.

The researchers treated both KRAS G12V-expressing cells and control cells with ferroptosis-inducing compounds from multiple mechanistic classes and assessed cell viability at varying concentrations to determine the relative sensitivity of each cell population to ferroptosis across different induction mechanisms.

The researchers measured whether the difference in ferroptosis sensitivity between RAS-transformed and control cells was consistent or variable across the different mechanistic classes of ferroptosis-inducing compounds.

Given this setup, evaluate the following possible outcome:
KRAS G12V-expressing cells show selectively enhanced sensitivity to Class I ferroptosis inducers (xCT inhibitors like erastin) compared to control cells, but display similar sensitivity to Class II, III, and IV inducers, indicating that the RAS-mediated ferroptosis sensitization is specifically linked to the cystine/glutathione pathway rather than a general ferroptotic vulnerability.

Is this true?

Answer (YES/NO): NO